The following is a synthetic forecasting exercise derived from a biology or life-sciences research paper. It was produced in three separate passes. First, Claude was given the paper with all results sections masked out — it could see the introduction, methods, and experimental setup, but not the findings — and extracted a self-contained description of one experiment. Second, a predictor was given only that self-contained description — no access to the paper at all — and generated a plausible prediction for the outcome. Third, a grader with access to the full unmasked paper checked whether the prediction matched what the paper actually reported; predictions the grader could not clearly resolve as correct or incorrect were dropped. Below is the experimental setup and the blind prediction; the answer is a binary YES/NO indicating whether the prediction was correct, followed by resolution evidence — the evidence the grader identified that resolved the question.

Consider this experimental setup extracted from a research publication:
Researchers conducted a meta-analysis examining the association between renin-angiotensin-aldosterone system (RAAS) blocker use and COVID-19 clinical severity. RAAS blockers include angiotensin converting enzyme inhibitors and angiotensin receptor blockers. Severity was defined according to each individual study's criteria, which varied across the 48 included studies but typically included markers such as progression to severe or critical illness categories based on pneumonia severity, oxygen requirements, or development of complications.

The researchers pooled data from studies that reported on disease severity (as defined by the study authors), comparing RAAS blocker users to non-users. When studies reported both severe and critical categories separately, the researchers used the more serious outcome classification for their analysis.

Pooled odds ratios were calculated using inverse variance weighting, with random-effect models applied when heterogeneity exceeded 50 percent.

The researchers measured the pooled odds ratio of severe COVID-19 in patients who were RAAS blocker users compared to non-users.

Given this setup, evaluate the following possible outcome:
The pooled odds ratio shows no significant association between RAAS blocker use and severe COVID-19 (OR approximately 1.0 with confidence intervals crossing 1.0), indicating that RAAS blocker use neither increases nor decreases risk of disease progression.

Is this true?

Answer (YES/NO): YES